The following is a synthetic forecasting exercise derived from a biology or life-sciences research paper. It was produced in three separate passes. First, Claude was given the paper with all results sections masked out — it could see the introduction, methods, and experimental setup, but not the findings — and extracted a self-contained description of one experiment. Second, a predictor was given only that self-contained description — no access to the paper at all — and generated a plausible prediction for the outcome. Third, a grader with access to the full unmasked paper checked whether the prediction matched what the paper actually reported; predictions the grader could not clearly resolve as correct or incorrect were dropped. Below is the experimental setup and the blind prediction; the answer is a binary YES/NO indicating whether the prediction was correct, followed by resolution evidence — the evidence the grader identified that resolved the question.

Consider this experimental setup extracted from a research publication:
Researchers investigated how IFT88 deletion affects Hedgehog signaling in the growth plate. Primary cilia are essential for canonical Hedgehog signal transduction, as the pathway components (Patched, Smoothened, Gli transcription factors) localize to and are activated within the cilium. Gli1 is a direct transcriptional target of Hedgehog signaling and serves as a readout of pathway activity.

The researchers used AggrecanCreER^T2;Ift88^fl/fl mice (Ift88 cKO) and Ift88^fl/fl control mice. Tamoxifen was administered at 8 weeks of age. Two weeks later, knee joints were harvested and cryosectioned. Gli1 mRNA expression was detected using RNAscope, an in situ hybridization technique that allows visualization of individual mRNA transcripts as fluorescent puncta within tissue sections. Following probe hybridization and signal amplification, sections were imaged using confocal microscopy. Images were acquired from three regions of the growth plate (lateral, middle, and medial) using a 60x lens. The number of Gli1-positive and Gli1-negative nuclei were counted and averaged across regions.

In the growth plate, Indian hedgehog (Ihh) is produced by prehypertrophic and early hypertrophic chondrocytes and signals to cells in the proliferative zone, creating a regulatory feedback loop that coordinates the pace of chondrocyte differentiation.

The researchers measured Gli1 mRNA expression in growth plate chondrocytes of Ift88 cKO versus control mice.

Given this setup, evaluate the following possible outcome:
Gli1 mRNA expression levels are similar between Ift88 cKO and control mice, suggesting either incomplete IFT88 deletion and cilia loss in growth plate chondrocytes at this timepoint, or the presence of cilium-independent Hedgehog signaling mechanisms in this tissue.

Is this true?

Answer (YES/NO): NO